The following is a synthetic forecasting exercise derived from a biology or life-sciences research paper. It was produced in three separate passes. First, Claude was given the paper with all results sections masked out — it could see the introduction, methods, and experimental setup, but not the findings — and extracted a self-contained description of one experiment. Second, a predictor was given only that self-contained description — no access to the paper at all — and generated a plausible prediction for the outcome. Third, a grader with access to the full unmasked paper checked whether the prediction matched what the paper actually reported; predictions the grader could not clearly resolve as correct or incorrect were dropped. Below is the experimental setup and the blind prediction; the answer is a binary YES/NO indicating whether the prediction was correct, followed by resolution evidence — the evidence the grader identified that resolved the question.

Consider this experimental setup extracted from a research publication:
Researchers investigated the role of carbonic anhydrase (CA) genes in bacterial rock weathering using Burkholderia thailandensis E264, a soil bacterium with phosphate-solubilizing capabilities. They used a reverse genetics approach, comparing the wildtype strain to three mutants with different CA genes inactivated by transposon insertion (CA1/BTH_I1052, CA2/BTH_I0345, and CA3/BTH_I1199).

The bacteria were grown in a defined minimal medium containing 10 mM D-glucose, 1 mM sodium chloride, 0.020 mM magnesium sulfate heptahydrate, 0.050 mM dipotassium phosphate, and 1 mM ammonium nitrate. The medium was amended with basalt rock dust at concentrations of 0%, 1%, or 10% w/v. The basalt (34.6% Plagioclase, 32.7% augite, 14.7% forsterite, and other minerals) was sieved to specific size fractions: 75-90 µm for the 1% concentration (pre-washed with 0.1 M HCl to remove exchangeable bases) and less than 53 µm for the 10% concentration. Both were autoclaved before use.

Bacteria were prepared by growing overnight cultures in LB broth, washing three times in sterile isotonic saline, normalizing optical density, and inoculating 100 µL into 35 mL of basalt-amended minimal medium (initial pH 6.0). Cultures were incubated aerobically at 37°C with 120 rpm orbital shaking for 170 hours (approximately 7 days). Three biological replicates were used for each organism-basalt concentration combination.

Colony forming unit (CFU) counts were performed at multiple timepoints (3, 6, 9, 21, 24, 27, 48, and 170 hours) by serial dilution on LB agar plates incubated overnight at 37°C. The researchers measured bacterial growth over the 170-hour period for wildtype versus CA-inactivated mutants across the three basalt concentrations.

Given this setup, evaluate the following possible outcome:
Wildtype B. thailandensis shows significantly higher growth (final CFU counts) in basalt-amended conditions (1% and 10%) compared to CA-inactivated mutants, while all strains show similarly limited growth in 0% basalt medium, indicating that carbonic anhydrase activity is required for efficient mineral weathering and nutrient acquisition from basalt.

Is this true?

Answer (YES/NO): NO